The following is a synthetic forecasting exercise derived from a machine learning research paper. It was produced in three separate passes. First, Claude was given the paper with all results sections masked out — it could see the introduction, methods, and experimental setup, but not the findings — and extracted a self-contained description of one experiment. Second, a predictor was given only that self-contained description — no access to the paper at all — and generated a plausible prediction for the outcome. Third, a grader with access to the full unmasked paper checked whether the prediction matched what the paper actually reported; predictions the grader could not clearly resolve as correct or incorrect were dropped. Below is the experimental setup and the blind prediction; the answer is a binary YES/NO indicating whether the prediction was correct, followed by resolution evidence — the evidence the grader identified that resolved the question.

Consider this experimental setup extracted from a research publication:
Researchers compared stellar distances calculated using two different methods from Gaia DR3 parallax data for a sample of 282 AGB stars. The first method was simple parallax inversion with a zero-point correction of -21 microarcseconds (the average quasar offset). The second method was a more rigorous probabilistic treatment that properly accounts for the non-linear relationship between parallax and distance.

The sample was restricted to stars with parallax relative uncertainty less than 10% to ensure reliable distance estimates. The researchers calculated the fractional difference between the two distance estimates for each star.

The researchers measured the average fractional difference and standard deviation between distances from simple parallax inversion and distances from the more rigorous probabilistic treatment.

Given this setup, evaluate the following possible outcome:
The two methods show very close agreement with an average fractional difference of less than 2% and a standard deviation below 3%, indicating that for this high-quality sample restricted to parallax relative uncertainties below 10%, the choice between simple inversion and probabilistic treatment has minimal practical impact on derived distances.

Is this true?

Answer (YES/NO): YES